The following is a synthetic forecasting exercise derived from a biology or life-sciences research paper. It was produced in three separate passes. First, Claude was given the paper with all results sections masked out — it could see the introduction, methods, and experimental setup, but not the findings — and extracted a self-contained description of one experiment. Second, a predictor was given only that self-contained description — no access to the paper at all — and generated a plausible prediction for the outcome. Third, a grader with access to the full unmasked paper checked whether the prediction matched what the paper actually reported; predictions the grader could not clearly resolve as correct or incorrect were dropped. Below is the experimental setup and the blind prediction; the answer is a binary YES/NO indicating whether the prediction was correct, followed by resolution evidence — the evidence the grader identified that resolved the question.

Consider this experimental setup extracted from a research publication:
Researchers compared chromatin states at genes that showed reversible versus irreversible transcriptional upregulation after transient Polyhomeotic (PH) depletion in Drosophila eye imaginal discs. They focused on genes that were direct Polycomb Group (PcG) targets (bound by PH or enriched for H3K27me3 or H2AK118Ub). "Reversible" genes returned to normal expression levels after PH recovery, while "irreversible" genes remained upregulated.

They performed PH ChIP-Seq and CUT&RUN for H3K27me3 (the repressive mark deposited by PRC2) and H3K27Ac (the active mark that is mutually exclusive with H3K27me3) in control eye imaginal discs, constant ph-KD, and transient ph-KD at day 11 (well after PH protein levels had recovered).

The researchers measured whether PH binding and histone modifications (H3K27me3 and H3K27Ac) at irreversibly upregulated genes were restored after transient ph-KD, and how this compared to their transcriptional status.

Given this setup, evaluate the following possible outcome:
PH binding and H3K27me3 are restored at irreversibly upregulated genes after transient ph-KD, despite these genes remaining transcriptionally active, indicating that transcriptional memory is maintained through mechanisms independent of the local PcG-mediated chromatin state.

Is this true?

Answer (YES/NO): YES